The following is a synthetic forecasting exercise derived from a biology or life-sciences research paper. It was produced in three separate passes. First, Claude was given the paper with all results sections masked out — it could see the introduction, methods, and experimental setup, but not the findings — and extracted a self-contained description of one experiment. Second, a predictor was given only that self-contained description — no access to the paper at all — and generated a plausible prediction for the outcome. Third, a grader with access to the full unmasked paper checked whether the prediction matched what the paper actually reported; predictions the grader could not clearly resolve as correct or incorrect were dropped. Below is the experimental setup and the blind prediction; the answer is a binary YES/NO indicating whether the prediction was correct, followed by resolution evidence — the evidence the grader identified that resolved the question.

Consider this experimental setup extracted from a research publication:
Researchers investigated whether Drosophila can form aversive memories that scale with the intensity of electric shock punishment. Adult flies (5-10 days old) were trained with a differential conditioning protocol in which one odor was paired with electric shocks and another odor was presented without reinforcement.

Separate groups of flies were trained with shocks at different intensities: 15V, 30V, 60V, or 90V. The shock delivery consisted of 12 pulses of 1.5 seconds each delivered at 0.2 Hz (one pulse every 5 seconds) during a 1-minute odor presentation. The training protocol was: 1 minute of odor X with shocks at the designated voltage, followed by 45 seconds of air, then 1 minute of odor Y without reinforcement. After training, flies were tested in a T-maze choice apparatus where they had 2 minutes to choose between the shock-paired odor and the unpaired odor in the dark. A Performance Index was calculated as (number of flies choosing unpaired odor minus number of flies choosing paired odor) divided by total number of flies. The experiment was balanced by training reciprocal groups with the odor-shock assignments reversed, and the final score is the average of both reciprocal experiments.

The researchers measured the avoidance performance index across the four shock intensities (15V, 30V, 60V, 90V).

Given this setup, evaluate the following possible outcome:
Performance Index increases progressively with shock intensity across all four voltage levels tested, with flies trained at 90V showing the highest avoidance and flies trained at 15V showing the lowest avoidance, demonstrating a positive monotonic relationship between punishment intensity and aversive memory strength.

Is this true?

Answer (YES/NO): NO